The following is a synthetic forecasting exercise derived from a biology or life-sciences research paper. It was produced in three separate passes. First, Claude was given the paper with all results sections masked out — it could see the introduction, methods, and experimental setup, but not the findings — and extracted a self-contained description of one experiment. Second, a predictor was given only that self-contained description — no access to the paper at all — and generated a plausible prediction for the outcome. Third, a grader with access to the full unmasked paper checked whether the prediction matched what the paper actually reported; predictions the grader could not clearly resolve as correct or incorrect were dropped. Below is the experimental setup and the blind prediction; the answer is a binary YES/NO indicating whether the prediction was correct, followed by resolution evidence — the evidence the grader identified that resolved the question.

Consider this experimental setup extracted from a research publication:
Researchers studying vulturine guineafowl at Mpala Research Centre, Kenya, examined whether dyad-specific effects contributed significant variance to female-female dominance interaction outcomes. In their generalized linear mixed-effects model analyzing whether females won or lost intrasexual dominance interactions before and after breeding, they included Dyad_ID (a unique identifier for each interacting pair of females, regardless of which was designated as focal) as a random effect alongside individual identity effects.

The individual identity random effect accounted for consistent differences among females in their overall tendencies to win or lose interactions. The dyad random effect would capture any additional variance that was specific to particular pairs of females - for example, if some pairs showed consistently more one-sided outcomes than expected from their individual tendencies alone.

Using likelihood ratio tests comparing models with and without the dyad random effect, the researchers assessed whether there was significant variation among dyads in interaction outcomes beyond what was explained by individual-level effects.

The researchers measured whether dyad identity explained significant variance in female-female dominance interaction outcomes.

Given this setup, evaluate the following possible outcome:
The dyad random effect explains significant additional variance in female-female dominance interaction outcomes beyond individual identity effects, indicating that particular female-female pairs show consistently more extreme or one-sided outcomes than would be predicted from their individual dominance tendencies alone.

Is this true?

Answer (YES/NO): NO